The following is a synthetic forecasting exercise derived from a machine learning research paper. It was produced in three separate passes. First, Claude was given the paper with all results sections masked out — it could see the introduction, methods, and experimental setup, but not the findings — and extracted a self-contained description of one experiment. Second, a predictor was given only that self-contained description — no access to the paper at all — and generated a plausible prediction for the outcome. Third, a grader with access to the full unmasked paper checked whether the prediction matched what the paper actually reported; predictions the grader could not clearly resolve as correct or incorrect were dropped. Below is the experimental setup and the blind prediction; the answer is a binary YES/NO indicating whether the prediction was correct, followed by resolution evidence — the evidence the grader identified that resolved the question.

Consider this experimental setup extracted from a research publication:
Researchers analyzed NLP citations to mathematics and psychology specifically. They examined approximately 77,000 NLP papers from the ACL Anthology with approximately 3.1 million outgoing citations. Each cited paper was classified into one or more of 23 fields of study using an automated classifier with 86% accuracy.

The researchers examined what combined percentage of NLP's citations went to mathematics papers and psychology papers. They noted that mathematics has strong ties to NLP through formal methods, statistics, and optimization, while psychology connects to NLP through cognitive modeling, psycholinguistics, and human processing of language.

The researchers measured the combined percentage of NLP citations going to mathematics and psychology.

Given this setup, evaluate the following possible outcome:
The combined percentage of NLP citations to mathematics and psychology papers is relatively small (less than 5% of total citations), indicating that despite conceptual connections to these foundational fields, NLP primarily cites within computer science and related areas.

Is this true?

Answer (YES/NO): NO